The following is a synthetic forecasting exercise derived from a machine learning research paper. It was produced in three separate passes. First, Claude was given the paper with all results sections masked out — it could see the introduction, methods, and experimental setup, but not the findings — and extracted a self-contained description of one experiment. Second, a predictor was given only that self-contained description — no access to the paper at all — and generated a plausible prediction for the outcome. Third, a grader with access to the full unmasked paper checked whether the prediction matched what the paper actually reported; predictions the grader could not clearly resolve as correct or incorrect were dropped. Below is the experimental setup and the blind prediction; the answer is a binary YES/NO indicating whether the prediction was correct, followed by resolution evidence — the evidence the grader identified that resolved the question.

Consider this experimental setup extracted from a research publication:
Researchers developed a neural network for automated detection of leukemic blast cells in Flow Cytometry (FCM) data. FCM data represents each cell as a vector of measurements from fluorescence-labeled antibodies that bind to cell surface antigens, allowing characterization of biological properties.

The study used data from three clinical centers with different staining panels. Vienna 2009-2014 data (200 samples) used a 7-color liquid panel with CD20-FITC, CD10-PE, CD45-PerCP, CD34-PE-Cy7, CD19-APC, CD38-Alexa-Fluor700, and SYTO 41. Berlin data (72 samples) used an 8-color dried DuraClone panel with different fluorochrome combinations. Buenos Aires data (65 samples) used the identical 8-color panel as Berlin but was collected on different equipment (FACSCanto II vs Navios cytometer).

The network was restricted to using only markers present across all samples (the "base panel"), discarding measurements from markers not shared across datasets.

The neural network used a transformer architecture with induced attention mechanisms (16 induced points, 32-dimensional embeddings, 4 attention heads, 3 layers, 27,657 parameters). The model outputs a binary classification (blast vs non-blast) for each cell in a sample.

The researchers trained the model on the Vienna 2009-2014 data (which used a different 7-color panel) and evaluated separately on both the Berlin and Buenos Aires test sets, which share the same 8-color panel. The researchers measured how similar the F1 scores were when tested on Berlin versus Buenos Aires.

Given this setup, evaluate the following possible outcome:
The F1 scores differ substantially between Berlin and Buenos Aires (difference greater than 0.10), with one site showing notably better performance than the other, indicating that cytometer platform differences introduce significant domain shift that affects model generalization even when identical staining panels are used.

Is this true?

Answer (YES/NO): NO